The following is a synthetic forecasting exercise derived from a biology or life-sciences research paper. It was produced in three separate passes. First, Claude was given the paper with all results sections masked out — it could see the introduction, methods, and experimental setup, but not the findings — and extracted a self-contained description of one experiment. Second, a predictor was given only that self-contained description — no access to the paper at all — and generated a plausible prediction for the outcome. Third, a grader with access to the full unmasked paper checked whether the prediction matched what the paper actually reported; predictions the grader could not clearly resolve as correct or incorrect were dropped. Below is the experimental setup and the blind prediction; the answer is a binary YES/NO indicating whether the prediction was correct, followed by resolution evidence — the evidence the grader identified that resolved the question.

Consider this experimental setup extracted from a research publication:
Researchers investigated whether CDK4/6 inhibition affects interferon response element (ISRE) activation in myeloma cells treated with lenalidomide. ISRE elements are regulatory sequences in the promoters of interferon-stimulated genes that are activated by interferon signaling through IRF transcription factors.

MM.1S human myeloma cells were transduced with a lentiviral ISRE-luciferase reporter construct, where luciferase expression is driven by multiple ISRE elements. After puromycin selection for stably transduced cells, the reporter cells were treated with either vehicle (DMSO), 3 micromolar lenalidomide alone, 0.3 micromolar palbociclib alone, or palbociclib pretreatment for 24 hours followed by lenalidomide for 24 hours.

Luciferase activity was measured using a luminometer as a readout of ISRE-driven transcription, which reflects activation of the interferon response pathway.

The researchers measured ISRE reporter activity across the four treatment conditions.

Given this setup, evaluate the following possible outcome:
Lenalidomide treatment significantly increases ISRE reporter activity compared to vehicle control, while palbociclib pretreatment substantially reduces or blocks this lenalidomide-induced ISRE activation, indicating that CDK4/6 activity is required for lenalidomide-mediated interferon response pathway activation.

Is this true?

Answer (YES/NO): NO